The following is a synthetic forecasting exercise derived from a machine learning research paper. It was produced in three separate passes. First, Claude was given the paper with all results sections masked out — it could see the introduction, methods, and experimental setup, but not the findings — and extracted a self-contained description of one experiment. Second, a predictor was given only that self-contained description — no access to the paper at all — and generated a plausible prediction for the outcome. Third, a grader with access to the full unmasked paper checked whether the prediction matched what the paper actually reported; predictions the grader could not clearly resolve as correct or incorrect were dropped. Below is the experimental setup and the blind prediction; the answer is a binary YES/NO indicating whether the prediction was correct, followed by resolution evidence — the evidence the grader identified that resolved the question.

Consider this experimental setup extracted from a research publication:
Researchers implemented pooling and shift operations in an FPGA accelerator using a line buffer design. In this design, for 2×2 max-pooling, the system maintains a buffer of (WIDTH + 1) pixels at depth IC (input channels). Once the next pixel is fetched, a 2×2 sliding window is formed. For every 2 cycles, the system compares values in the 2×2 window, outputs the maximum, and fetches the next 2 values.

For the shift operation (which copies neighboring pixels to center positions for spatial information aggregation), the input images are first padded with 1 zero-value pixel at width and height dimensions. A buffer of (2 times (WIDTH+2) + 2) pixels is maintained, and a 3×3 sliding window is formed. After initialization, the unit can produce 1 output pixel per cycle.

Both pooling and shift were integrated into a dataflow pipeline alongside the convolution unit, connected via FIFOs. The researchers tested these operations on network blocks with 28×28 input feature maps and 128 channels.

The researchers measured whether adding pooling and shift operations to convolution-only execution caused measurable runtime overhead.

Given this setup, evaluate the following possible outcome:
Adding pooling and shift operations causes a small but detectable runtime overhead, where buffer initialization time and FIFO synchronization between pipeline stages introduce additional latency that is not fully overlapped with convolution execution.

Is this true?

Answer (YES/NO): NO